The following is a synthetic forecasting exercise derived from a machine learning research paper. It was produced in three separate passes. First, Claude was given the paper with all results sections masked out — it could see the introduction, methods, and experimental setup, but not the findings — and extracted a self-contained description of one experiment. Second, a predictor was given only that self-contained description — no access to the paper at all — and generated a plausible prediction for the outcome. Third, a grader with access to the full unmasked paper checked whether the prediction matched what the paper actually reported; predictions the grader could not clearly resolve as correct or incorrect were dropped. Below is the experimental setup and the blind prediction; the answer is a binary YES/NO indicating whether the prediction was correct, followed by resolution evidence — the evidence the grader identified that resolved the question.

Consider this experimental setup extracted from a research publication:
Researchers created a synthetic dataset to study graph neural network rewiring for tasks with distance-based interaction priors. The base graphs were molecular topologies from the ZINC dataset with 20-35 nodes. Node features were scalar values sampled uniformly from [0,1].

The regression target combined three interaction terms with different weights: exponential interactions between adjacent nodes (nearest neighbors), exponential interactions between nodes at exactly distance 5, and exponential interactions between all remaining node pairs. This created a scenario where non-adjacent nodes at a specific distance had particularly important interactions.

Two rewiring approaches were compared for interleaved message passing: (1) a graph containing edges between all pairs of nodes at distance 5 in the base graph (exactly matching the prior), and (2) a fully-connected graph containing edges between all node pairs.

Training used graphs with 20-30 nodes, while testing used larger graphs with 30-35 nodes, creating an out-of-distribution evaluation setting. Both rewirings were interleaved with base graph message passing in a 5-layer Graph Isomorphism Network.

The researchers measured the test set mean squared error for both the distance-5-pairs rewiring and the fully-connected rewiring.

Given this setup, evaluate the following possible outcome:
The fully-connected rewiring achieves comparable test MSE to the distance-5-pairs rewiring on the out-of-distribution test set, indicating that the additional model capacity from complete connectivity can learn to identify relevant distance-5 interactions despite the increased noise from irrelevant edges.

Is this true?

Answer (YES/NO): NO